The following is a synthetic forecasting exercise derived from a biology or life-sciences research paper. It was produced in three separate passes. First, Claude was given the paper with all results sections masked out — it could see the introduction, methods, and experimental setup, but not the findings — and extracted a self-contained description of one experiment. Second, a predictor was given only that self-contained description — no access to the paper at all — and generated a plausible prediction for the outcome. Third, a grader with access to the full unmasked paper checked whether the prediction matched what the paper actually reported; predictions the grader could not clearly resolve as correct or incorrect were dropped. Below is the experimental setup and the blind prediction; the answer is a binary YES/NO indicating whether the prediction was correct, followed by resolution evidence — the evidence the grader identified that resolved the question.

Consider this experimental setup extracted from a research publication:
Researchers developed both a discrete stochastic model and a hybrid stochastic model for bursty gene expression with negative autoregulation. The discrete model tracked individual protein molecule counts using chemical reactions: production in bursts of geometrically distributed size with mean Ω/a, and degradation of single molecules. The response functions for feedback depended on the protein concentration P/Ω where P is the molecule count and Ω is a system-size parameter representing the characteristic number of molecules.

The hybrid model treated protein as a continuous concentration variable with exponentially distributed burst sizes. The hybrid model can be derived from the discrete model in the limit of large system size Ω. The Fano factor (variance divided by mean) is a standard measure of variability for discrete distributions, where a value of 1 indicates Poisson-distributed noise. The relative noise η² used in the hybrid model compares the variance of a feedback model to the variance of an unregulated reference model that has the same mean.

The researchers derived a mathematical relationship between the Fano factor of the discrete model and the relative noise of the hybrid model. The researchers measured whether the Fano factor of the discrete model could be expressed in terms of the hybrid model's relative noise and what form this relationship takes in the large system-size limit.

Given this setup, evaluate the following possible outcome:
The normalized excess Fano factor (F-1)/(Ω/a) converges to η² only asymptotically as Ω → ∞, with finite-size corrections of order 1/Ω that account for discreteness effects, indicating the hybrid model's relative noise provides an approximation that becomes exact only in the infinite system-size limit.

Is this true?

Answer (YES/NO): NO